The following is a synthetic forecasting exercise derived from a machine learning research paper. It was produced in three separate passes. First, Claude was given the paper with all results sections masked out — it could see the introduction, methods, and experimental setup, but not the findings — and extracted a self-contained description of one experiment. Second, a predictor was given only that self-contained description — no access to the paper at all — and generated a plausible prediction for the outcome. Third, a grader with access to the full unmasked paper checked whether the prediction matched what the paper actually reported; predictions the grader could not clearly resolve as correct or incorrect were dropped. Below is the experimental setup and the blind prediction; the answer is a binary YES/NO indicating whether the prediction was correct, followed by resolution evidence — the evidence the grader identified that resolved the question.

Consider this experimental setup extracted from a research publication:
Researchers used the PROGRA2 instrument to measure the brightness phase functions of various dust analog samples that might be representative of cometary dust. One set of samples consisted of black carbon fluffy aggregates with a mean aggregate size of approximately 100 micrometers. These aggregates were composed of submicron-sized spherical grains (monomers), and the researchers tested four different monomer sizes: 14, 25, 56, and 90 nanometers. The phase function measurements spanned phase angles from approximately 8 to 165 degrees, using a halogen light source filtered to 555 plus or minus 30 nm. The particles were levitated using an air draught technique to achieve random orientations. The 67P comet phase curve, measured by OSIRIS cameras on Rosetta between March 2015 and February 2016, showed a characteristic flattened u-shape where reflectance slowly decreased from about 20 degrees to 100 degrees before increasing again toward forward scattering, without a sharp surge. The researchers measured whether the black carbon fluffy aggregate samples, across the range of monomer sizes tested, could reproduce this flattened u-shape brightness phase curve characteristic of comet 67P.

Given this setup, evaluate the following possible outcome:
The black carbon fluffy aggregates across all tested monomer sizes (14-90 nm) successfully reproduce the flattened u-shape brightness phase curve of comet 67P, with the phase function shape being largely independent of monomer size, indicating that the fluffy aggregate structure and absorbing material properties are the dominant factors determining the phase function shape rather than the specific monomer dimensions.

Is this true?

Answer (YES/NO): NO